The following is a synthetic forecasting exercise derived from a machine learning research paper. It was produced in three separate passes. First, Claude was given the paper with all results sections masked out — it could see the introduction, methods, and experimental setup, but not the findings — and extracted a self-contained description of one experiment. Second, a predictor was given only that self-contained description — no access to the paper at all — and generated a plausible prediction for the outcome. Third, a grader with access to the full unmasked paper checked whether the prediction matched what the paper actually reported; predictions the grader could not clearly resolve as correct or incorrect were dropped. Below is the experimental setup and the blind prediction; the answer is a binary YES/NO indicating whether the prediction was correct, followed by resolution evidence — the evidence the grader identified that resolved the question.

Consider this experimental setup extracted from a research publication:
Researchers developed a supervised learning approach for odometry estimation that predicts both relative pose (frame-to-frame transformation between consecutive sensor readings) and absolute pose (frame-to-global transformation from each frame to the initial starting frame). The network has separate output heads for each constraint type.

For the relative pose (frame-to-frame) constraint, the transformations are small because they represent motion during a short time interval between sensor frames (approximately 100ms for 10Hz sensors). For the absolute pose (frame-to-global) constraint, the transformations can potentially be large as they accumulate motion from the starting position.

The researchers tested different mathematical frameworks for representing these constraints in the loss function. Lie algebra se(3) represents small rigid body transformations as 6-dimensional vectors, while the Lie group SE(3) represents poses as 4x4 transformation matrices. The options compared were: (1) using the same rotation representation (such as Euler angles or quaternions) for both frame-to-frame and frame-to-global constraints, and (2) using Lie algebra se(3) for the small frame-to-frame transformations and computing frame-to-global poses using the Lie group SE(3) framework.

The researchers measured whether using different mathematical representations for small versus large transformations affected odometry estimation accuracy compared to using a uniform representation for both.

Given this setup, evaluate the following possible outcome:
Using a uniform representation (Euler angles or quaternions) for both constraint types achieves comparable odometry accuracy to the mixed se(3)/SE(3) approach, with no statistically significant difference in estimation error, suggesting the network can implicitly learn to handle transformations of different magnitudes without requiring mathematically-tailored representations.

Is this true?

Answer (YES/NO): NO